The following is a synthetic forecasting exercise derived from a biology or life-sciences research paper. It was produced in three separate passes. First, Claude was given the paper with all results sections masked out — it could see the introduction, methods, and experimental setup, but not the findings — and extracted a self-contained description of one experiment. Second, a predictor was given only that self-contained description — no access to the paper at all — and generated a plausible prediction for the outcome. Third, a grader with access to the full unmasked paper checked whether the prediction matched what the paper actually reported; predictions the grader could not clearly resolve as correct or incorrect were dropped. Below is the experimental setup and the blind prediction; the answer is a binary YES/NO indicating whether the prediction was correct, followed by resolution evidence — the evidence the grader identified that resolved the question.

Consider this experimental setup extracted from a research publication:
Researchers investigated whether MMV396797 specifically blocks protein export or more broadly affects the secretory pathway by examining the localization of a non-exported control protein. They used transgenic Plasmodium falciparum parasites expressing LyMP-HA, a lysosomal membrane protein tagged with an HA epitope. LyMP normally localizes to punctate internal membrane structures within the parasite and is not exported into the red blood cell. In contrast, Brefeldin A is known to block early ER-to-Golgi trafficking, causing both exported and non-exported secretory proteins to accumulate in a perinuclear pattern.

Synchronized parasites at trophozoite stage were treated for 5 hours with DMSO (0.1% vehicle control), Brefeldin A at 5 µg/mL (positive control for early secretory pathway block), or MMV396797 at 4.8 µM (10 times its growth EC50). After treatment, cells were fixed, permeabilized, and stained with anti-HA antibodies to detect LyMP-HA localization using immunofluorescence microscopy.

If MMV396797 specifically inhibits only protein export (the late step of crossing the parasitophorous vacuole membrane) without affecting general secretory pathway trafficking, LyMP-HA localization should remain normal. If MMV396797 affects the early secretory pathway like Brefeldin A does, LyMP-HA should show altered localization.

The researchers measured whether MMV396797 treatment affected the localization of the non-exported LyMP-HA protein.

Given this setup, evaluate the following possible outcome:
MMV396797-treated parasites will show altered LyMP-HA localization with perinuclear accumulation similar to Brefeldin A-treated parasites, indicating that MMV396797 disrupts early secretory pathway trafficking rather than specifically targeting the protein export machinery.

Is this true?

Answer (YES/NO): NO